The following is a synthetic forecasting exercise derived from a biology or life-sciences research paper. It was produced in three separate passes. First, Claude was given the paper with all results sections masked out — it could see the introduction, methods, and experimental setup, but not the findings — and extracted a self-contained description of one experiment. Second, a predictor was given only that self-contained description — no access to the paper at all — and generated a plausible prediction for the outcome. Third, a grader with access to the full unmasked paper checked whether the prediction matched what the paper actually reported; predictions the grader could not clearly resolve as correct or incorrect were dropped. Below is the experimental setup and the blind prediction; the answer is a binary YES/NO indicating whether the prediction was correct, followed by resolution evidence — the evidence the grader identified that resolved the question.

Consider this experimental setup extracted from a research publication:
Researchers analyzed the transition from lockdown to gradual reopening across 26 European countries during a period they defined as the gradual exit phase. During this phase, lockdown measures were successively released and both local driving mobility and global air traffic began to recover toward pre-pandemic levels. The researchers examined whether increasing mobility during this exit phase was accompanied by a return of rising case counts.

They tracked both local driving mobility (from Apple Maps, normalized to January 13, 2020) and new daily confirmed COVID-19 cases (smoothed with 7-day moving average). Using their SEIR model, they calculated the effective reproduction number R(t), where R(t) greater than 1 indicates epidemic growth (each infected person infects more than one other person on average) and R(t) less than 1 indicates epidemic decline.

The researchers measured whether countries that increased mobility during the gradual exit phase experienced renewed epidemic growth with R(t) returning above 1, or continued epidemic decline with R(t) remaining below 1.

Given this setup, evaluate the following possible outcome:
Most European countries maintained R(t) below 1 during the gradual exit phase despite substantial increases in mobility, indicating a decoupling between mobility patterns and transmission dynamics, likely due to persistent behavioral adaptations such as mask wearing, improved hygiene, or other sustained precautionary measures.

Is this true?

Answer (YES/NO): YES